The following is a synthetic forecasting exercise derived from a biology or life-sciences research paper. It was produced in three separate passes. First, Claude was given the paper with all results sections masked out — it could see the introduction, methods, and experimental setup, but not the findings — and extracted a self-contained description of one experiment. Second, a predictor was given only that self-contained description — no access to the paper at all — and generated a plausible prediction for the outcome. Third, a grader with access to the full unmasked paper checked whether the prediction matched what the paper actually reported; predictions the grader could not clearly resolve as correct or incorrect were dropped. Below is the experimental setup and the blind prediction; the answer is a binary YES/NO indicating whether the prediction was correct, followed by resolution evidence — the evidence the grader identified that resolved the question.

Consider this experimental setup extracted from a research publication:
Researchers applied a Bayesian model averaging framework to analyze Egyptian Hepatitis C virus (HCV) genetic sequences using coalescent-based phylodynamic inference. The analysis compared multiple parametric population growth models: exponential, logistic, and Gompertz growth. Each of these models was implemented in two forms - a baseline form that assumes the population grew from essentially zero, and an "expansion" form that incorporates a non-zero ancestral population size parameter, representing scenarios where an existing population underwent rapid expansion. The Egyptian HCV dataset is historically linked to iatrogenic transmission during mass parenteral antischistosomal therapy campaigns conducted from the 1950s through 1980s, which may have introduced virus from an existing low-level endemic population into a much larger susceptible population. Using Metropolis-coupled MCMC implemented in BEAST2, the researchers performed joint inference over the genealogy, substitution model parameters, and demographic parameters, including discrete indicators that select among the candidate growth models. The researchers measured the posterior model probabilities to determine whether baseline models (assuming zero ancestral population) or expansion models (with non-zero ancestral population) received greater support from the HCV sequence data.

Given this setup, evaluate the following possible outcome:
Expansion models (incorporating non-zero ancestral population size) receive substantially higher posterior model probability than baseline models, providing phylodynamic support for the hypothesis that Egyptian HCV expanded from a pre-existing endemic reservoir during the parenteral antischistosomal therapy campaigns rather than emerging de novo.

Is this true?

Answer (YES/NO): YES